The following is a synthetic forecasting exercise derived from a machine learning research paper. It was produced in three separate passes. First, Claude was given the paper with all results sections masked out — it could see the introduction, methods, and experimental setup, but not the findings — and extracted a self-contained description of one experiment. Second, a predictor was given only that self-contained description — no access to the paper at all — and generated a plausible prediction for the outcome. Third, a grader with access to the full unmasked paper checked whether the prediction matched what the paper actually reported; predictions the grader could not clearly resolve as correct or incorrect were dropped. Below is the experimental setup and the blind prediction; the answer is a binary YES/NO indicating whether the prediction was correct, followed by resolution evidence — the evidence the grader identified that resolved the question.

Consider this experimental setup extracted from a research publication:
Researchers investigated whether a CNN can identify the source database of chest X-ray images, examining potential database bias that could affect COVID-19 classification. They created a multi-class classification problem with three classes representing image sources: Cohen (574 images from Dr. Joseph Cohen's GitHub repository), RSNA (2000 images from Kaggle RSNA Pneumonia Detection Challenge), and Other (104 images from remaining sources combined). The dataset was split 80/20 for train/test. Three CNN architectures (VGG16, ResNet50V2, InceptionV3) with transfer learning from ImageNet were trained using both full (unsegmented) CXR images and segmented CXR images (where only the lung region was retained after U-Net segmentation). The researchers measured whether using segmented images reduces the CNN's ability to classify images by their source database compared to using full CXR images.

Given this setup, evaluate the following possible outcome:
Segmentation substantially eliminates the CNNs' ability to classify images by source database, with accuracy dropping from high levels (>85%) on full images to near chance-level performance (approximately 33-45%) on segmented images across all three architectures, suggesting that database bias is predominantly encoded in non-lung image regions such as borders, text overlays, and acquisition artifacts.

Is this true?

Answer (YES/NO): NO